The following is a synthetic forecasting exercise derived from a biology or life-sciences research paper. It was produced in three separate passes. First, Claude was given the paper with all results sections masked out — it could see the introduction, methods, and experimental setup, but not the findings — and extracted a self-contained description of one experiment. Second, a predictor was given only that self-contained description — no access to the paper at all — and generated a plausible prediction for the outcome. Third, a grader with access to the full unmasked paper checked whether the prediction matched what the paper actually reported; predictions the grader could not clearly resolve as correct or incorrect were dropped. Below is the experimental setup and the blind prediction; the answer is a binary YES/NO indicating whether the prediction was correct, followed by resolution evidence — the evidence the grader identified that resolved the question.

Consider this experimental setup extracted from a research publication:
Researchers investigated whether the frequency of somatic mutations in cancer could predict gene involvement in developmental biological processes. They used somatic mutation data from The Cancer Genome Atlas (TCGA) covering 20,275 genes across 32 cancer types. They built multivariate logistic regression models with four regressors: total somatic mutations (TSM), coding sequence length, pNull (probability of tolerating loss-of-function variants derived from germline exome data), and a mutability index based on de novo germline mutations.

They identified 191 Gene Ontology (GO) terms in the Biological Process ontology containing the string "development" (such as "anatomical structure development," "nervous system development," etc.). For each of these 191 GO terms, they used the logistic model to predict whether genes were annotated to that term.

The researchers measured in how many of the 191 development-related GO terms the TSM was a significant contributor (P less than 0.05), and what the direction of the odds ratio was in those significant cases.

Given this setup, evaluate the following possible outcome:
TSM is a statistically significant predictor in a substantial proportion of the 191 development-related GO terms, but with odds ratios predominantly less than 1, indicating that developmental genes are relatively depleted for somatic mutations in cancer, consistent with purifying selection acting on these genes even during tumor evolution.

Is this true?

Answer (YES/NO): NO